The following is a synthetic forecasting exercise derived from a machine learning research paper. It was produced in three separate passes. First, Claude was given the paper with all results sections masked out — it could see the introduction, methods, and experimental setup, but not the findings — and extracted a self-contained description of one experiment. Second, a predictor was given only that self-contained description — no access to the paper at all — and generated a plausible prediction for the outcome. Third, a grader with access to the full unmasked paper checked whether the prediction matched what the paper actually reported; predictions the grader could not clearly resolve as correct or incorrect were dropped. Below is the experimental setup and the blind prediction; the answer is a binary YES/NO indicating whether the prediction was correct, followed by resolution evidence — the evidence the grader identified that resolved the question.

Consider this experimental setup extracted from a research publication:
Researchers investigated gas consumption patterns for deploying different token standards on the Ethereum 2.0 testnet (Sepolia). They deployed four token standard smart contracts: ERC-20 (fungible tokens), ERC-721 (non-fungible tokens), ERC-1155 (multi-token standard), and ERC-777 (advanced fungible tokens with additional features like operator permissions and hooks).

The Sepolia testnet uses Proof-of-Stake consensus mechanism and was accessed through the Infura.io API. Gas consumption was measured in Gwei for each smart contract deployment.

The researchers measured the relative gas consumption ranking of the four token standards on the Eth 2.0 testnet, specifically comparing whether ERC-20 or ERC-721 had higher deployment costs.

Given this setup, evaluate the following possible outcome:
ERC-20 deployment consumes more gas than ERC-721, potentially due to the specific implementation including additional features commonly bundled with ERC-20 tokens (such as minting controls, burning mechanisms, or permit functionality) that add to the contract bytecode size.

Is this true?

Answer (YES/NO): YES